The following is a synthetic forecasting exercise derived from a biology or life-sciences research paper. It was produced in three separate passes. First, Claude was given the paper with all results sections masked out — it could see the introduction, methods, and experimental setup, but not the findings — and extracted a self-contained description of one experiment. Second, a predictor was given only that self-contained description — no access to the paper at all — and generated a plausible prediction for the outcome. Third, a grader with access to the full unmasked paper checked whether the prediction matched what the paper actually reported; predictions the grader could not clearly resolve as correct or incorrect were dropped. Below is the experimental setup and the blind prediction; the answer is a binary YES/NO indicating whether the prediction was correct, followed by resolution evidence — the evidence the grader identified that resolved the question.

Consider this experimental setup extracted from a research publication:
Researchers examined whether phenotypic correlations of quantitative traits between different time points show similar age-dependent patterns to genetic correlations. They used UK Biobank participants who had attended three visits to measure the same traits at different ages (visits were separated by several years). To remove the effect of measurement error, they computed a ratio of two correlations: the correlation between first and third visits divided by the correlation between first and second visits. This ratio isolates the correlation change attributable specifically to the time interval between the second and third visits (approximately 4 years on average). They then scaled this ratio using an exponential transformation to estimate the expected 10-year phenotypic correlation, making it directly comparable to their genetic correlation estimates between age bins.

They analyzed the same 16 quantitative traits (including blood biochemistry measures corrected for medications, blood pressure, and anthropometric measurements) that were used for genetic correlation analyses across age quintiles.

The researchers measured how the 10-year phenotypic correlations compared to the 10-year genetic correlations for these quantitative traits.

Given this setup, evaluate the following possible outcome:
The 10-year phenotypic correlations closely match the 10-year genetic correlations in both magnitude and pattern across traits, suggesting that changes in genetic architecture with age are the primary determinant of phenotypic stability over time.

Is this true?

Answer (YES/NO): NO